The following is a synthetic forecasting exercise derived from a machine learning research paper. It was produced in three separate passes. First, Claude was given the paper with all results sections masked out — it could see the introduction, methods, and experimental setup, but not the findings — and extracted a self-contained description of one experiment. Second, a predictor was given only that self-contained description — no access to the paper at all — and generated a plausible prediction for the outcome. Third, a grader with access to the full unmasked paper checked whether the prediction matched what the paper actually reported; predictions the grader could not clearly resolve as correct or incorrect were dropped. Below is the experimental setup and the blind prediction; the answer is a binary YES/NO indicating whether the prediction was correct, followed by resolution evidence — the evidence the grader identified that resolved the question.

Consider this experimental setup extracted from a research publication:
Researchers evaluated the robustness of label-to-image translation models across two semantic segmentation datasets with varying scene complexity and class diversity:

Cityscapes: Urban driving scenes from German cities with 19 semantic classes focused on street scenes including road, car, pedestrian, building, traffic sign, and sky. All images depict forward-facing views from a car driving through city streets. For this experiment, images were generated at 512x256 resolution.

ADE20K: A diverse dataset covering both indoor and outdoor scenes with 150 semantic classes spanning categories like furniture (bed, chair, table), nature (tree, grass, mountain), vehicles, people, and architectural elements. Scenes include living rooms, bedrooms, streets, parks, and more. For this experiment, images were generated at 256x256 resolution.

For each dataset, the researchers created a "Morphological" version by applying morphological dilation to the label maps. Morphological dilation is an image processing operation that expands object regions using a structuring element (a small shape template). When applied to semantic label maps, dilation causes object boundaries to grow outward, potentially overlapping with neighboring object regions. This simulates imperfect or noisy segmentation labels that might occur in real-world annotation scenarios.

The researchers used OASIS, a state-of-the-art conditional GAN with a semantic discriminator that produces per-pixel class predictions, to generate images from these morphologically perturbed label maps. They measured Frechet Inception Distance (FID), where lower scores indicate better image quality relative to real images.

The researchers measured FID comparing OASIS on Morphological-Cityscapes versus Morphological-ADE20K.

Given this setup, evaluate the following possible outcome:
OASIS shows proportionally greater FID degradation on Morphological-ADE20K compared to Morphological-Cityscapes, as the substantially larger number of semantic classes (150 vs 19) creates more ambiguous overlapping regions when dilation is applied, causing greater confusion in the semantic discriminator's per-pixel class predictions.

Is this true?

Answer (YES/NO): YES